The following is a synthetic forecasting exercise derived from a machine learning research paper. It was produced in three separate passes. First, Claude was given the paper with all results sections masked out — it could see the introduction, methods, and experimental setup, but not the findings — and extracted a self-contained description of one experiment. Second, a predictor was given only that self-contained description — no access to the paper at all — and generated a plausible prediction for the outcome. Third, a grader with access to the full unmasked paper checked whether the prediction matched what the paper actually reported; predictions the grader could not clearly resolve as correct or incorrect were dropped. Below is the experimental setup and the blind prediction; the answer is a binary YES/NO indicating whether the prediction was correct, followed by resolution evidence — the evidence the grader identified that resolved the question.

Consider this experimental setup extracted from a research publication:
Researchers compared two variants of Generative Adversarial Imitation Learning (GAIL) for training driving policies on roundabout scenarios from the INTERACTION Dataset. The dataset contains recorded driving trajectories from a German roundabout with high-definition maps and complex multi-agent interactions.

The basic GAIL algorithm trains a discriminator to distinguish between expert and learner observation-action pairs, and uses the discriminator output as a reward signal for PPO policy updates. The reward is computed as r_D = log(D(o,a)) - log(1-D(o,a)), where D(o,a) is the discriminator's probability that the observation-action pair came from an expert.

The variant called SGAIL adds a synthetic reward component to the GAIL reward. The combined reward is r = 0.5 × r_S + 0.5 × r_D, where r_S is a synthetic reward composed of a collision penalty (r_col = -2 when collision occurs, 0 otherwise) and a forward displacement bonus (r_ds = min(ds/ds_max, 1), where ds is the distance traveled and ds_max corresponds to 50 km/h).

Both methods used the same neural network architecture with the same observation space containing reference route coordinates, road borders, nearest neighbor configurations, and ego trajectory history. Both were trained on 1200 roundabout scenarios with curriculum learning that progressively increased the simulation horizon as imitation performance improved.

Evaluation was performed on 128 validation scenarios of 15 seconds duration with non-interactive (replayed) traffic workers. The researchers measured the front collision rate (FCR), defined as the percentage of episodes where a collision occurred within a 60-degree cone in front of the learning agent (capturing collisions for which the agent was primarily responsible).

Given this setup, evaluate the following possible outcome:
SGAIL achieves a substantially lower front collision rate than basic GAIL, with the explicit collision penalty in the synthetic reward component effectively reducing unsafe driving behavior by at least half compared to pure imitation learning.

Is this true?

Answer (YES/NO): YES